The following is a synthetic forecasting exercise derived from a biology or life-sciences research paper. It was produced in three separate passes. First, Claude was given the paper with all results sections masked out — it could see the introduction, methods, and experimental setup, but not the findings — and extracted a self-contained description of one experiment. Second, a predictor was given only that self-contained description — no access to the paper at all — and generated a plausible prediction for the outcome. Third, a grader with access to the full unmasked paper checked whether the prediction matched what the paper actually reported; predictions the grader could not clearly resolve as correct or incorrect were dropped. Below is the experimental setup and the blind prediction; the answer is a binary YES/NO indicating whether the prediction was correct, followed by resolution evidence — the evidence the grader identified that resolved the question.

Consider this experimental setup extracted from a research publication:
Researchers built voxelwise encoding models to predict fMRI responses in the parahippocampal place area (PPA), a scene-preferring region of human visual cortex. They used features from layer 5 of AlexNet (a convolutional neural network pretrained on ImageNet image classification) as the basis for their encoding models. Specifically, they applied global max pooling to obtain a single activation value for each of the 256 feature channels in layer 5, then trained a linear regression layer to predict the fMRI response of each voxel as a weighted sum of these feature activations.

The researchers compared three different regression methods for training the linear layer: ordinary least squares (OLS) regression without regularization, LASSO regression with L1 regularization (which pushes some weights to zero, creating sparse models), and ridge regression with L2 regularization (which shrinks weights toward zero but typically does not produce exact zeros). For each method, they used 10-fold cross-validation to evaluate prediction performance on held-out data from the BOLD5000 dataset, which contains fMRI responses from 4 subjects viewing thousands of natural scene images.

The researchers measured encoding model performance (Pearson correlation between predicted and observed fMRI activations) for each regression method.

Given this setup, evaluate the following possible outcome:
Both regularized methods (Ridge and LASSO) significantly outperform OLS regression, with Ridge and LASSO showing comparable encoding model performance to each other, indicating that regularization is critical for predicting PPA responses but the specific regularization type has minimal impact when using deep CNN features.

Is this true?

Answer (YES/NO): NO